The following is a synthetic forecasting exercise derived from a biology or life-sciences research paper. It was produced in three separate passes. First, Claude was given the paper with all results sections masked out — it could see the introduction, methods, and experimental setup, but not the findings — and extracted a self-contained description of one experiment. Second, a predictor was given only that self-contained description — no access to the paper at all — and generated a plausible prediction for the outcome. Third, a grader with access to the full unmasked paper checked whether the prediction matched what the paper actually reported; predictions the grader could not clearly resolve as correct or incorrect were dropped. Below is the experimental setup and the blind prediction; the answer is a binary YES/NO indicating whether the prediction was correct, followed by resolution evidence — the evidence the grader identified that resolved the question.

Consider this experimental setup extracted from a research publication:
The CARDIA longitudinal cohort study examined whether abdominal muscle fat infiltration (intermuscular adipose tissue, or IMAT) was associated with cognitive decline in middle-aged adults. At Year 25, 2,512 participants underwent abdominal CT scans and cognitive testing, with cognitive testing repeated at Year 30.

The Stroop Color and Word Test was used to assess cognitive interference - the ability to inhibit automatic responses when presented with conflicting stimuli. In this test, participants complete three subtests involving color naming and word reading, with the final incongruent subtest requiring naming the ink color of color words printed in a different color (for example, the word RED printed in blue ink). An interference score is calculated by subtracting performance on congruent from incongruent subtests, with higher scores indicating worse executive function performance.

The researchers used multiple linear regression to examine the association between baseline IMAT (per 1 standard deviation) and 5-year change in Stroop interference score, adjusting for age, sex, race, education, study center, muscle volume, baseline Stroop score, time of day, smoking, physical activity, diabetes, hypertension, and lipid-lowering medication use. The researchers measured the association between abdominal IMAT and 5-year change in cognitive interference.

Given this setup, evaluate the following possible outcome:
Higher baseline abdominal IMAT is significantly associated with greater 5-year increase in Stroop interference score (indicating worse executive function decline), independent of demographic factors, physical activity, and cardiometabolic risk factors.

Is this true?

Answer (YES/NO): NO